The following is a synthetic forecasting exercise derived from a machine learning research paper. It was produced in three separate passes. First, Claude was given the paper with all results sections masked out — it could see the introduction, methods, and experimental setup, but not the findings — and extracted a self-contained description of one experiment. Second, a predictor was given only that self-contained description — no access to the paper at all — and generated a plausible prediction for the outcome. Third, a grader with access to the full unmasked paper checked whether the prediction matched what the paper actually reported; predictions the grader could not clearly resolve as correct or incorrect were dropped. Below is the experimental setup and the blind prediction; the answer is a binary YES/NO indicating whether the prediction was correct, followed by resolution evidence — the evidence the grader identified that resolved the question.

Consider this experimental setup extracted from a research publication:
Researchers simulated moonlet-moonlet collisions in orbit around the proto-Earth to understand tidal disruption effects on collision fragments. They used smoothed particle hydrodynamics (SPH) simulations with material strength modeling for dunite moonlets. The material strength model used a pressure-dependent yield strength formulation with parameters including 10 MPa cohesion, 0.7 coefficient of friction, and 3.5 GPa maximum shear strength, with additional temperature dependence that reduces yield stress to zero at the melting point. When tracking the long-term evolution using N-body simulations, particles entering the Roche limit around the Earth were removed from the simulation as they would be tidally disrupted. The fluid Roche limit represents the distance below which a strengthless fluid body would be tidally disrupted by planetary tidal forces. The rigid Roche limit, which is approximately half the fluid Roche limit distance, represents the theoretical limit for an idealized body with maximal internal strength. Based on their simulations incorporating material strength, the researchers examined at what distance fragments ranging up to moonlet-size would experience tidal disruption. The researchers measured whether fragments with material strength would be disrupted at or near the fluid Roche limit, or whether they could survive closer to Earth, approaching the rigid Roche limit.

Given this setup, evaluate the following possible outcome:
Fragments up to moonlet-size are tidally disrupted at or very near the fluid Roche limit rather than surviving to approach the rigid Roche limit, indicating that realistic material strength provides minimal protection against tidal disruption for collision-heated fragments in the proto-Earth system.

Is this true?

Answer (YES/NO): NO